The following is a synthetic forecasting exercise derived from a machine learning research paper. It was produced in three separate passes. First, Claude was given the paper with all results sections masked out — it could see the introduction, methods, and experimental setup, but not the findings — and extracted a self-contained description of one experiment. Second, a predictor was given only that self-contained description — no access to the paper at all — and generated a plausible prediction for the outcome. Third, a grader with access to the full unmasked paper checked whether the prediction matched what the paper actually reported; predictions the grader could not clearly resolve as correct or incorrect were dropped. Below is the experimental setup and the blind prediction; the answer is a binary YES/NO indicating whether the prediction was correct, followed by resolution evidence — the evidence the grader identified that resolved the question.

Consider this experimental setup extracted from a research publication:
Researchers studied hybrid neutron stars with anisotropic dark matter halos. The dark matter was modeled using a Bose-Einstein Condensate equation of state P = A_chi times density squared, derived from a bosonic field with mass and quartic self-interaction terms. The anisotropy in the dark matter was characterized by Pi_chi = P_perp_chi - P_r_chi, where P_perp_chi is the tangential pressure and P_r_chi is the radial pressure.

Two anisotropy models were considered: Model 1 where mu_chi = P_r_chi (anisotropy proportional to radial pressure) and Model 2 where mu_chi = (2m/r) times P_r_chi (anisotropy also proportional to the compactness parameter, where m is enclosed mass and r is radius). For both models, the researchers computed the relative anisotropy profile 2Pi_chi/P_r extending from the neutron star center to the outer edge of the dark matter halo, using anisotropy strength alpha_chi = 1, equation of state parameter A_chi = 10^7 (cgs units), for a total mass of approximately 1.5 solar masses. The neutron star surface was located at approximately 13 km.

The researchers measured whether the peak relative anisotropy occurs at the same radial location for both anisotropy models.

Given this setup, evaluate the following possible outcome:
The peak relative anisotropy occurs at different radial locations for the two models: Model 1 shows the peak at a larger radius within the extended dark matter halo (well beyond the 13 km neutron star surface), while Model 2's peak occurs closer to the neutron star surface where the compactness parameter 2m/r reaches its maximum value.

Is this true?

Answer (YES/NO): NO